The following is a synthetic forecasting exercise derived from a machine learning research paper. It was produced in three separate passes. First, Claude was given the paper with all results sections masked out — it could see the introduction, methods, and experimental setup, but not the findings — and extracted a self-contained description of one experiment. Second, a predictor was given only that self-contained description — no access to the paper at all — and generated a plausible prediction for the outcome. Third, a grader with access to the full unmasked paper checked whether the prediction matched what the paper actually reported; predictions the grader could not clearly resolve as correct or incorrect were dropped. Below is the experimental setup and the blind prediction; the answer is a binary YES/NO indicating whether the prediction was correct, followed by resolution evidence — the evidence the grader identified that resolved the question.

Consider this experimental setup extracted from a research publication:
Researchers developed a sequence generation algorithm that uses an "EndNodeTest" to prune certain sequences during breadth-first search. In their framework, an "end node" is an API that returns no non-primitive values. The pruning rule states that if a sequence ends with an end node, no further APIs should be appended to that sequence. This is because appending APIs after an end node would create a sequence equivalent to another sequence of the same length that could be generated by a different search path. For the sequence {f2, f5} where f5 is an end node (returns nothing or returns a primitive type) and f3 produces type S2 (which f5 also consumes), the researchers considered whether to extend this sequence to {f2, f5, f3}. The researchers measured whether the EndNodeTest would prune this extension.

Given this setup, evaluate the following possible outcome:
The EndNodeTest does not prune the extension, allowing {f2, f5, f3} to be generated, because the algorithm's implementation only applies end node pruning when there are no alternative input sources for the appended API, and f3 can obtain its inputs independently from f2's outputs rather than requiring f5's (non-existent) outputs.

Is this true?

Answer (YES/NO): NO